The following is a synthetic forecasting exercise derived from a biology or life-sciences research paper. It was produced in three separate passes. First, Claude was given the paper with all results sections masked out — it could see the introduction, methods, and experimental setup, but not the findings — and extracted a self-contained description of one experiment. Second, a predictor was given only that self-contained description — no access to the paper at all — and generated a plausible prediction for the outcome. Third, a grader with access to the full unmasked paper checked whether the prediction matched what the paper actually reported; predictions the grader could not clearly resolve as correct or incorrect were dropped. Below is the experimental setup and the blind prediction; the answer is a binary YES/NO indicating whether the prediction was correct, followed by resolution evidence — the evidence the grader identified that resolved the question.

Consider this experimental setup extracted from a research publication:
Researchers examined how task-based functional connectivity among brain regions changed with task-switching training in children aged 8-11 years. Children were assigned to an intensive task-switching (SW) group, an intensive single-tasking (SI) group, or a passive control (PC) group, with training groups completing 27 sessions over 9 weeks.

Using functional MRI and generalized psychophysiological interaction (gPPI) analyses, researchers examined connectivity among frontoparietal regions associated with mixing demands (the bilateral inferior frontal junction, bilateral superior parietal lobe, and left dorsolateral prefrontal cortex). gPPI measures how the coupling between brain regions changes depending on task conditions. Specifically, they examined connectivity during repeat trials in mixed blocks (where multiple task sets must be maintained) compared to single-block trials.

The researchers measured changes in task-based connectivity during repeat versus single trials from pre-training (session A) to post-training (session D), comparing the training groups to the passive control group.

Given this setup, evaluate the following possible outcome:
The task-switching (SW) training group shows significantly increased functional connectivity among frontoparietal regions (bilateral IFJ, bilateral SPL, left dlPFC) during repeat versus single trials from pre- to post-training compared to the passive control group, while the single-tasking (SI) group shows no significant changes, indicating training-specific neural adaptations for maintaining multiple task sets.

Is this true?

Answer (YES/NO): NO